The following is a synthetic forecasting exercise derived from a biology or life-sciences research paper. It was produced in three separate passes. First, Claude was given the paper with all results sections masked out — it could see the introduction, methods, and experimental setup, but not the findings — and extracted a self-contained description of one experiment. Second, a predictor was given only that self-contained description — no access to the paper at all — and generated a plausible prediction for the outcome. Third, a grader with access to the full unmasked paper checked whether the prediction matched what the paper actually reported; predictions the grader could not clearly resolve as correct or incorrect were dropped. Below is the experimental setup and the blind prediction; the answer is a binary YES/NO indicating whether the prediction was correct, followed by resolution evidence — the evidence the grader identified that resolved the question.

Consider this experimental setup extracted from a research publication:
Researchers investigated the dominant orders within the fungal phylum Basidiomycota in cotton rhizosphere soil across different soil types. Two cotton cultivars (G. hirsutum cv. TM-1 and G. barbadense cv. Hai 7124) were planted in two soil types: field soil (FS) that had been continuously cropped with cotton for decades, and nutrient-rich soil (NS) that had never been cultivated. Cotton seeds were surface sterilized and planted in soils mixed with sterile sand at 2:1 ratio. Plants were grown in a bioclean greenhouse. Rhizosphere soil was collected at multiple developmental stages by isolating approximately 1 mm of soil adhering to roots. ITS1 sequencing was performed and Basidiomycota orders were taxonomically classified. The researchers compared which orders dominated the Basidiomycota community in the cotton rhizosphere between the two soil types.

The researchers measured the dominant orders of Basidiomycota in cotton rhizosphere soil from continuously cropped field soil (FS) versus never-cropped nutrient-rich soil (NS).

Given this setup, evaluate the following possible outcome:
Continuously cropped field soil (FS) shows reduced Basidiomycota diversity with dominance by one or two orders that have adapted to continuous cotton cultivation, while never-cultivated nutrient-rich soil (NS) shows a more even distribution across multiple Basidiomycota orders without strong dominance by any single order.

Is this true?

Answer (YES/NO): NO